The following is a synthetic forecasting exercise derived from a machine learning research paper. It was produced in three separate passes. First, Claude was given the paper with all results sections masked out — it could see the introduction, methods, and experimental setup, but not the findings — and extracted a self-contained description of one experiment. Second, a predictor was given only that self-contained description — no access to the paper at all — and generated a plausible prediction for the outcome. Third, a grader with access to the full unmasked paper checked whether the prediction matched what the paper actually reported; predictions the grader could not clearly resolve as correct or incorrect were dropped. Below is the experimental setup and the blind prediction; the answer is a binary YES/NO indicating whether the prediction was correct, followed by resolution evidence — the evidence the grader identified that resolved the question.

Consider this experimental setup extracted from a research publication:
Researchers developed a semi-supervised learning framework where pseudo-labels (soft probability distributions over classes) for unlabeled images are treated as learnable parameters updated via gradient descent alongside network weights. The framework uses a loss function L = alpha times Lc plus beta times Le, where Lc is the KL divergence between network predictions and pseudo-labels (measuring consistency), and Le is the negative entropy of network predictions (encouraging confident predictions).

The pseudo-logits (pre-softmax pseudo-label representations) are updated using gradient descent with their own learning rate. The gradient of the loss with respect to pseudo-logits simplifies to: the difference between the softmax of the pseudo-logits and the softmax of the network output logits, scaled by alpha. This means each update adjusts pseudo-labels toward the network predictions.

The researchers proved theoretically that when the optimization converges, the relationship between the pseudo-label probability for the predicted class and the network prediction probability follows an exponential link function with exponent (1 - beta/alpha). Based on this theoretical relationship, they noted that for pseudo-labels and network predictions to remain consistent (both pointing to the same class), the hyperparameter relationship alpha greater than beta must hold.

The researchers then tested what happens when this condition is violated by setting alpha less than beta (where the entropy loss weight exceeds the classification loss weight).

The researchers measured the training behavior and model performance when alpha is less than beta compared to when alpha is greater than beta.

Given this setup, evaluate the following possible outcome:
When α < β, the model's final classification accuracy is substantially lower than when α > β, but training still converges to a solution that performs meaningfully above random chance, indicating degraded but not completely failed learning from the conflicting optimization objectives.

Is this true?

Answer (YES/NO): NO